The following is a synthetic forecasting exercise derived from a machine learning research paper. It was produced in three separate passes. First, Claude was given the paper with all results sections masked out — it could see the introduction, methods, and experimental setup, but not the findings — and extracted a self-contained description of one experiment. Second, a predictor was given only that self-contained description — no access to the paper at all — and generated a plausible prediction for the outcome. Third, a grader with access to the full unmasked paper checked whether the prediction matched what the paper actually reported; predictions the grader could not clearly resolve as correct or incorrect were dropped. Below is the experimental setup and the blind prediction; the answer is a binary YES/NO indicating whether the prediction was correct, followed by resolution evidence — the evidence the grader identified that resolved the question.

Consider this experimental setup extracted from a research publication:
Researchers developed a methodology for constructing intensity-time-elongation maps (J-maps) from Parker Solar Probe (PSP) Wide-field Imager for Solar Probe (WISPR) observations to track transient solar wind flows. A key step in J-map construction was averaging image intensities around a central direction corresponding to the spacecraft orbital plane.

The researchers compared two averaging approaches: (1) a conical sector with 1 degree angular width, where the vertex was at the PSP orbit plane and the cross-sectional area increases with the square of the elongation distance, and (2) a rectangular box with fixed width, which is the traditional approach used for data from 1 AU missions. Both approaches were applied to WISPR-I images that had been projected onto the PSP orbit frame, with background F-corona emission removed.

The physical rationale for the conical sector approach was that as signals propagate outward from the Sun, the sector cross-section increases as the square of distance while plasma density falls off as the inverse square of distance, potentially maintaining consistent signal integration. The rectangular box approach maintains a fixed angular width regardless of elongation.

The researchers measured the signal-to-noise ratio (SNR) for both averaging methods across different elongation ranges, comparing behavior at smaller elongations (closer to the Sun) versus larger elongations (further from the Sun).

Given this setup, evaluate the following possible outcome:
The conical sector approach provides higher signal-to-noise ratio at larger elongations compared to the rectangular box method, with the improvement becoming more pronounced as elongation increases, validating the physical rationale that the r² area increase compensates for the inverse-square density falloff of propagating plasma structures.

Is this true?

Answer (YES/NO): YES